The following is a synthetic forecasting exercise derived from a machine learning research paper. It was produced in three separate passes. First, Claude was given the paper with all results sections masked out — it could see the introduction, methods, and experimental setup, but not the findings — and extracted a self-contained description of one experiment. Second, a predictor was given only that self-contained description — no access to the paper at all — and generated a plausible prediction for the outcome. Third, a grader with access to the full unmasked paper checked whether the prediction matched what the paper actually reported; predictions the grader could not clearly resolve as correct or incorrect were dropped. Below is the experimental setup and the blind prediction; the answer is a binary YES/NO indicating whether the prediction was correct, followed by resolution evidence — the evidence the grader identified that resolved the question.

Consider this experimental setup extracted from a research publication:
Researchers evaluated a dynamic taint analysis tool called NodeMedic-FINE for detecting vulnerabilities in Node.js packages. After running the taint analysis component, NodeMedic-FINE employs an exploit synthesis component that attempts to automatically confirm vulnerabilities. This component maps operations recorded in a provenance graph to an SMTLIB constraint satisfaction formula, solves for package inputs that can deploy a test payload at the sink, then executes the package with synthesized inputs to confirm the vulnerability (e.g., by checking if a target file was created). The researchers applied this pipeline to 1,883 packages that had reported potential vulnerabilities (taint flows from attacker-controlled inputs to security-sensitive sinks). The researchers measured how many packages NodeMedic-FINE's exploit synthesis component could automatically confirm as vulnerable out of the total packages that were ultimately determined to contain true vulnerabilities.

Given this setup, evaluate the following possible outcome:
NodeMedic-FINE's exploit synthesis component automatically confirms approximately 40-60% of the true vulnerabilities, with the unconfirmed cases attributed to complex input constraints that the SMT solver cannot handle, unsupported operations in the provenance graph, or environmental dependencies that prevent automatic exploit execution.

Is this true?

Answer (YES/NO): YES